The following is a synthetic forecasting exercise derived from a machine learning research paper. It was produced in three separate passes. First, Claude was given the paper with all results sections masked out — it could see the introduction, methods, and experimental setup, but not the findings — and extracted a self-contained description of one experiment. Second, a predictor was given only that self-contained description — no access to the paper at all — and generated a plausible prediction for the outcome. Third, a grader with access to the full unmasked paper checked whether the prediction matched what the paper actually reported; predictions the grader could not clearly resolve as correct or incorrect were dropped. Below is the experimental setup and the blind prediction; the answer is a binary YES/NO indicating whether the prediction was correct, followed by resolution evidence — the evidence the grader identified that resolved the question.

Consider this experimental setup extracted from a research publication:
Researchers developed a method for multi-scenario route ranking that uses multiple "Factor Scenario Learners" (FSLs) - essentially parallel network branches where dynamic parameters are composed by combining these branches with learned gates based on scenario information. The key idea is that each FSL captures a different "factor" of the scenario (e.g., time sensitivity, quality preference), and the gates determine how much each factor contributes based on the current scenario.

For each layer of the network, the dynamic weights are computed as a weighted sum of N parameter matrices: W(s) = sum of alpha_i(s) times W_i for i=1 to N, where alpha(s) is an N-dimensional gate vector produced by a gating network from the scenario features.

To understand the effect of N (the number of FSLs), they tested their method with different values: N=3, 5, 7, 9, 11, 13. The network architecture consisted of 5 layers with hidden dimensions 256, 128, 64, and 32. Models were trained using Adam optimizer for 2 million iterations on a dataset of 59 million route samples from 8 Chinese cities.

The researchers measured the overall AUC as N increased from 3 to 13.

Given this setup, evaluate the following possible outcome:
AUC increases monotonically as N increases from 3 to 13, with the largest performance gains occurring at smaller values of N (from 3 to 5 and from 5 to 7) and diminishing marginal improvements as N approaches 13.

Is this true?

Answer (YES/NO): NO